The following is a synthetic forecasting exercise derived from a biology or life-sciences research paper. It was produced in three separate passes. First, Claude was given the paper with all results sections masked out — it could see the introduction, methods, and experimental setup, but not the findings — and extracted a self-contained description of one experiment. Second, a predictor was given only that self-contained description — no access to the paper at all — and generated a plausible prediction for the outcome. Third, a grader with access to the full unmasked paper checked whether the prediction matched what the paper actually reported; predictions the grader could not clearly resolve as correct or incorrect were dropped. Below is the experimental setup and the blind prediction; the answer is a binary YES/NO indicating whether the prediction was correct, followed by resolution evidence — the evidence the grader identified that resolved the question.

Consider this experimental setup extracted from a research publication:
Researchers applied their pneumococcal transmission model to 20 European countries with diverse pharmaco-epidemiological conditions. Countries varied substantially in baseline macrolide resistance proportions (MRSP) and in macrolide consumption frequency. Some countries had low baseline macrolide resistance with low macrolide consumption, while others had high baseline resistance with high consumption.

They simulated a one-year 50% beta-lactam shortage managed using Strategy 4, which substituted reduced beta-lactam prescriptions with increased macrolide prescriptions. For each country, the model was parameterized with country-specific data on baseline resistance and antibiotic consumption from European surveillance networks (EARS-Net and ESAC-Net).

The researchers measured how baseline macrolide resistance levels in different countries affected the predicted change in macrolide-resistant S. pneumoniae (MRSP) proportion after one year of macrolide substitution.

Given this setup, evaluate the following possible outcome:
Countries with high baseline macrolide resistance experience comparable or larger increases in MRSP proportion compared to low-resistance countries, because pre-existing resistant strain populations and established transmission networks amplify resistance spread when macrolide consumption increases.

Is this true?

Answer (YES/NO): YES